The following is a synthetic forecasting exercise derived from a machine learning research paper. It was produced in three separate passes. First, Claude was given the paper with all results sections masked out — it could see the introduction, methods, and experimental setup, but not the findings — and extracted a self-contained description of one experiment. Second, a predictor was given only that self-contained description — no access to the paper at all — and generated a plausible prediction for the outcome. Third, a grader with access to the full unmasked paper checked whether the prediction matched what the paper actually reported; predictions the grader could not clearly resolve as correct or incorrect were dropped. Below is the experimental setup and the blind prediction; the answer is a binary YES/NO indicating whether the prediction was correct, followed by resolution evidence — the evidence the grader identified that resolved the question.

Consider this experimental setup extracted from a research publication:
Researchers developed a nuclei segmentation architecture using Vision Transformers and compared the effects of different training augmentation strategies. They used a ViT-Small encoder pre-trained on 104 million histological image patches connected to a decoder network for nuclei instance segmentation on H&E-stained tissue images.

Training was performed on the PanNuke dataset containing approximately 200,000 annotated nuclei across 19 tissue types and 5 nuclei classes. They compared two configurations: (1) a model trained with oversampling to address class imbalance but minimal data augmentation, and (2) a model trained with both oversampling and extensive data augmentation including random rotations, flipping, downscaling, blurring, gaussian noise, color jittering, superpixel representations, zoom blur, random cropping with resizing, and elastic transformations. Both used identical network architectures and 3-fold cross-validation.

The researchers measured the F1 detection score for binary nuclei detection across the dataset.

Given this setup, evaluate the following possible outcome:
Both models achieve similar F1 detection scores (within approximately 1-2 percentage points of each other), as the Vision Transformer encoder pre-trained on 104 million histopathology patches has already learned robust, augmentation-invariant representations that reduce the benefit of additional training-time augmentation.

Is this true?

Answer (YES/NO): NO